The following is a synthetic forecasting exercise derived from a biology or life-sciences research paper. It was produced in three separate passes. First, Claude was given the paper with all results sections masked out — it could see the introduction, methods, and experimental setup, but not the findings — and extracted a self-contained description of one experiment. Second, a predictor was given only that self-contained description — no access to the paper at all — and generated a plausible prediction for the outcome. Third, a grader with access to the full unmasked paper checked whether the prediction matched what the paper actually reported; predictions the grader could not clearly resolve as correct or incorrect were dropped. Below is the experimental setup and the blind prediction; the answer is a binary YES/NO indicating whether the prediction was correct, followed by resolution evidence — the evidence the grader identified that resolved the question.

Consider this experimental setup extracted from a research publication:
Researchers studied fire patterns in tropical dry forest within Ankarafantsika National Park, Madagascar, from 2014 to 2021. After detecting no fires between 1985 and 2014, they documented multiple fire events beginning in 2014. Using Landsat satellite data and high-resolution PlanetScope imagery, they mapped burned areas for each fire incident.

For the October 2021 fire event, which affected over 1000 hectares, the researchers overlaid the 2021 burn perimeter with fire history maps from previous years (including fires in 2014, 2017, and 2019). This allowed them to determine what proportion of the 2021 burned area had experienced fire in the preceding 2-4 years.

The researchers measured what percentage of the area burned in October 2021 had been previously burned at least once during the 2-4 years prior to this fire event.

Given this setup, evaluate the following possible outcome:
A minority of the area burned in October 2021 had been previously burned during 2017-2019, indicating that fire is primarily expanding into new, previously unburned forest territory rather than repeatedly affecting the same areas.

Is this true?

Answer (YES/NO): NO